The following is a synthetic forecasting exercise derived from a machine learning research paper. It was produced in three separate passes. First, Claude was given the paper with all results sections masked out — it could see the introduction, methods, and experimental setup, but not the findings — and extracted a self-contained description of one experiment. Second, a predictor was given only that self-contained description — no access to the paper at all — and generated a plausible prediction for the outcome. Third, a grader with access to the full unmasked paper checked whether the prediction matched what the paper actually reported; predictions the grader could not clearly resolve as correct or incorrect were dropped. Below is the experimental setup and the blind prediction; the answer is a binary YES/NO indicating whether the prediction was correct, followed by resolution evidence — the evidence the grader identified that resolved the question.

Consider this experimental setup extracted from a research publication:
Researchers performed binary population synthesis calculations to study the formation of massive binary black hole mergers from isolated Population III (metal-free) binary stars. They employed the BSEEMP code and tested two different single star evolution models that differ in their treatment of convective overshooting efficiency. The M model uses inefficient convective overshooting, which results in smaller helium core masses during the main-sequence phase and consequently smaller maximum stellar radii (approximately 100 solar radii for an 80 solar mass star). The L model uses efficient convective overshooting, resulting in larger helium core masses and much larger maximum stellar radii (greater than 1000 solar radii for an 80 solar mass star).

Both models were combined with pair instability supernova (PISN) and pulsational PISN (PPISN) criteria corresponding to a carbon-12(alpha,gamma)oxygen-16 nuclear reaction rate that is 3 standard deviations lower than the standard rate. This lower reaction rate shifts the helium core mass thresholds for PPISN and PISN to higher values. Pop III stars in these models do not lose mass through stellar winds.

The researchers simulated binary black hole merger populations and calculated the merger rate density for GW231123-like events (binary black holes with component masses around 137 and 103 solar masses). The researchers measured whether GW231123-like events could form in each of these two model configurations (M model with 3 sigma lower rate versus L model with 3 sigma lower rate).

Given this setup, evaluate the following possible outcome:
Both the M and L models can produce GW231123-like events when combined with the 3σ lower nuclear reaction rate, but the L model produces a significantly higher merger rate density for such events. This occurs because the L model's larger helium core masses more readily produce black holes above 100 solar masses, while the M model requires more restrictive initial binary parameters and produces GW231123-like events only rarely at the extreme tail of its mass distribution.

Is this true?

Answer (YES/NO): NO